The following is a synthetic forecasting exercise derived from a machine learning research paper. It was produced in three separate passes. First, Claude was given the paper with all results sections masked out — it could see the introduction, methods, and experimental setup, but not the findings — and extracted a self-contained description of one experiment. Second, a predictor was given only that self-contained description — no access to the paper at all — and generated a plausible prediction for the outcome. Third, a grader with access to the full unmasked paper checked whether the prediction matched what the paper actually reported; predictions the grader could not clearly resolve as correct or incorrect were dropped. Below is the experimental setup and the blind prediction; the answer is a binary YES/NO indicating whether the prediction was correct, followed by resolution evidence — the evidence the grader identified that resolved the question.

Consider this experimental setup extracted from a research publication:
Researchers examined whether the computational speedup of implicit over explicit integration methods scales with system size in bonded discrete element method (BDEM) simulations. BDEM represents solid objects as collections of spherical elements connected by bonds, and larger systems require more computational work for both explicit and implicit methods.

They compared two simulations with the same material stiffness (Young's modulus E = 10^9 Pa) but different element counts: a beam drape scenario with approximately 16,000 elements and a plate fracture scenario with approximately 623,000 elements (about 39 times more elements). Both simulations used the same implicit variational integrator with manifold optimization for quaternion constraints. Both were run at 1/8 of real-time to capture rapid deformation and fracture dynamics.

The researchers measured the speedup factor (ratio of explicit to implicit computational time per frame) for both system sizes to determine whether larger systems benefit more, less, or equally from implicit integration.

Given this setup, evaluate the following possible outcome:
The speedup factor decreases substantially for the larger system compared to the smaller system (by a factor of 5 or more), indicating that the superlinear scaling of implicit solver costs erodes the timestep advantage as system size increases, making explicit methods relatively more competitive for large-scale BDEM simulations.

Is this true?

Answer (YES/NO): NO